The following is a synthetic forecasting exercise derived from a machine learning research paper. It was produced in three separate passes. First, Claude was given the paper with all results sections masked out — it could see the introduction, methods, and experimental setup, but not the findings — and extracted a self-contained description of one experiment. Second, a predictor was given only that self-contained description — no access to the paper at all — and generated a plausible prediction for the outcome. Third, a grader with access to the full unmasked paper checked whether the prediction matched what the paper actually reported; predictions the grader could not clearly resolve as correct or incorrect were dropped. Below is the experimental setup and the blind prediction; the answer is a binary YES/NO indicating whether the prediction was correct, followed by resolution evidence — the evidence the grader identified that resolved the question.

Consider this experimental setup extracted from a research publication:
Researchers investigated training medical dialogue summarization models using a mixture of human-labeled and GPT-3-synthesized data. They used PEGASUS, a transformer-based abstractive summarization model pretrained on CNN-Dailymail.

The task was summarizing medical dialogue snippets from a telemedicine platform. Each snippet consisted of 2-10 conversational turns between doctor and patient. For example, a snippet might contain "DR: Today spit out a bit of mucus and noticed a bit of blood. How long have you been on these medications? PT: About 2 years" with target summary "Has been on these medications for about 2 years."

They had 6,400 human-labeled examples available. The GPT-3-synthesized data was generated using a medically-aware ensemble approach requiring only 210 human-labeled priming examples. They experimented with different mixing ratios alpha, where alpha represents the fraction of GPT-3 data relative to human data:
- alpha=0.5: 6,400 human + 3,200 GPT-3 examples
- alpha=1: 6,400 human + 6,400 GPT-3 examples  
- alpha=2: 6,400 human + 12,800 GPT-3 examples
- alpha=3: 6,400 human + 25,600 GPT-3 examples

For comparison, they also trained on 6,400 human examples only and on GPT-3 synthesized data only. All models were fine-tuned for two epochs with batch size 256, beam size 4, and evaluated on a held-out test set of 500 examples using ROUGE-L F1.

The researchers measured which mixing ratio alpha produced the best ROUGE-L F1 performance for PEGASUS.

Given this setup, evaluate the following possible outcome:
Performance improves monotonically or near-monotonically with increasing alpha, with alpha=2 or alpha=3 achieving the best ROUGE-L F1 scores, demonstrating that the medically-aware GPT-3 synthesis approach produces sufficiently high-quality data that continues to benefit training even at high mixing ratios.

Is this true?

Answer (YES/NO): NO